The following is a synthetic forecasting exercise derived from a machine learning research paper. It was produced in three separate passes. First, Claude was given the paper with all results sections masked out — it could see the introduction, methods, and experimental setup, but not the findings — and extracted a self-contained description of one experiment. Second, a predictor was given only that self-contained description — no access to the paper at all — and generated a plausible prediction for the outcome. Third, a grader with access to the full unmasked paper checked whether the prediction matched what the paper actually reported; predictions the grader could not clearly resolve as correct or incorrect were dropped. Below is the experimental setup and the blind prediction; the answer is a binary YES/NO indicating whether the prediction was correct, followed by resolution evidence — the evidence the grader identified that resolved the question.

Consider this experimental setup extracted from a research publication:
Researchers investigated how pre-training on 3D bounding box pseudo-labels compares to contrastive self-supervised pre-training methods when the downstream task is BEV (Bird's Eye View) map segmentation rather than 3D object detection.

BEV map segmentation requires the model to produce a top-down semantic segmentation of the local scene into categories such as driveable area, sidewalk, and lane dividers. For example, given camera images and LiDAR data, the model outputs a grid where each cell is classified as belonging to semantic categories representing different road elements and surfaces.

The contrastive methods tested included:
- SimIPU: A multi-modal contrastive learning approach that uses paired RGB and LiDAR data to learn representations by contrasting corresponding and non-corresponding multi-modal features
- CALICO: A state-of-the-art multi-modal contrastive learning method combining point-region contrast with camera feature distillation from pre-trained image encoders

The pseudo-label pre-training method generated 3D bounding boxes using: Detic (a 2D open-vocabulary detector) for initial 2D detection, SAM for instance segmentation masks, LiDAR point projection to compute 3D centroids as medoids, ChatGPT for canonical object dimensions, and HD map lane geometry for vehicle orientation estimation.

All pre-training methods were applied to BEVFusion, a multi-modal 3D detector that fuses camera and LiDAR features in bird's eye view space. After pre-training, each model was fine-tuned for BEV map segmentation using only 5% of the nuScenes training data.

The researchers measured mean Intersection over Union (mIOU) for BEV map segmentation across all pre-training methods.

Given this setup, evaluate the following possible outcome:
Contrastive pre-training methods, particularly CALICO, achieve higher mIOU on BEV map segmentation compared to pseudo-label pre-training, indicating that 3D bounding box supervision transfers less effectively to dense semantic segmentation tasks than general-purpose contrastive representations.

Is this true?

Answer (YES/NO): YES